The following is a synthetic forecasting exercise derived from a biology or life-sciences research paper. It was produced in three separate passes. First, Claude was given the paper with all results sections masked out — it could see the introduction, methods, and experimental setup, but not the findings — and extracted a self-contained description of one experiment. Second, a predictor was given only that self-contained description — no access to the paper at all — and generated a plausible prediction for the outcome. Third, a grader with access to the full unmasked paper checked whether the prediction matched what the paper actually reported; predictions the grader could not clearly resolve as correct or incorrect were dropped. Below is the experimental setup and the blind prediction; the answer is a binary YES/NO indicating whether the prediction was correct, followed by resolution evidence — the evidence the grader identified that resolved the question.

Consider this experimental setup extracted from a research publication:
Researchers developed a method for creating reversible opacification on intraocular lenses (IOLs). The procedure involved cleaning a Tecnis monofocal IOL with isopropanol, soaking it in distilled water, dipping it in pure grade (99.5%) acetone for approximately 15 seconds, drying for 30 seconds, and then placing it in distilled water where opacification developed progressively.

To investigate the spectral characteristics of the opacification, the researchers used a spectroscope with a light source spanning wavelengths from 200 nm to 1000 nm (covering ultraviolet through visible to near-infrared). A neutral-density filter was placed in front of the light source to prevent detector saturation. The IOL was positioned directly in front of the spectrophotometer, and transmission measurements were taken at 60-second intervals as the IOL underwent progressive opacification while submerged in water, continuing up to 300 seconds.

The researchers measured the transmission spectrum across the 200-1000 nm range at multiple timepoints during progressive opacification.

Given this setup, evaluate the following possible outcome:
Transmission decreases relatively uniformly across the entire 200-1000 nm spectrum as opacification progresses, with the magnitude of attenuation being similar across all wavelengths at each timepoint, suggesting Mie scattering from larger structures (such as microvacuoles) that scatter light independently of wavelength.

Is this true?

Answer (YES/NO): NO